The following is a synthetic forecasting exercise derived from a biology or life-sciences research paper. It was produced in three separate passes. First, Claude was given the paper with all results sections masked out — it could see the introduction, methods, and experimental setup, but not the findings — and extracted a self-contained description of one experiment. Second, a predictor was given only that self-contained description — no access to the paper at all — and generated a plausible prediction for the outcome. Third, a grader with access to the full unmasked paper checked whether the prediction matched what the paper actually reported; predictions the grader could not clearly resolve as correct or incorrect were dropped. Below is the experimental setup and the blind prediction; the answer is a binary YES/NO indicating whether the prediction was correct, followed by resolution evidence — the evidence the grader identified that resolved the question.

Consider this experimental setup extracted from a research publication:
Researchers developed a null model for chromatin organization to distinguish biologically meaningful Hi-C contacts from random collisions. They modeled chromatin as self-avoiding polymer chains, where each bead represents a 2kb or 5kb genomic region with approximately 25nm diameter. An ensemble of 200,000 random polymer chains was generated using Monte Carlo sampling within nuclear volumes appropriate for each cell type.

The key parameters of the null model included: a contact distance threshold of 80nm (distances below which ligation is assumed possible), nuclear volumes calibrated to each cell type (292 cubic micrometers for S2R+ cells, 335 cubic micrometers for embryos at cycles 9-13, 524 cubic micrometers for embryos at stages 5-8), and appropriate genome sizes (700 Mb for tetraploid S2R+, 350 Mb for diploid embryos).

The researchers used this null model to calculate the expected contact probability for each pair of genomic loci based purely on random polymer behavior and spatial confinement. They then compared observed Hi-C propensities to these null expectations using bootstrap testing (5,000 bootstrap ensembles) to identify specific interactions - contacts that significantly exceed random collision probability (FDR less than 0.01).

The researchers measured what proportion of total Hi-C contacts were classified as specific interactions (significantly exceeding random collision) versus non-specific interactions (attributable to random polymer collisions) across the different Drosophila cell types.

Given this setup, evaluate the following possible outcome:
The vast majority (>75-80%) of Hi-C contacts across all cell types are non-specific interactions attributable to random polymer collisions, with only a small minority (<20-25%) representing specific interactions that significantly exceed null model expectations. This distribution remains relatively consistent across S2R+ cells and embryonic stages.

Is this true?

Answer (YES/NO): YES